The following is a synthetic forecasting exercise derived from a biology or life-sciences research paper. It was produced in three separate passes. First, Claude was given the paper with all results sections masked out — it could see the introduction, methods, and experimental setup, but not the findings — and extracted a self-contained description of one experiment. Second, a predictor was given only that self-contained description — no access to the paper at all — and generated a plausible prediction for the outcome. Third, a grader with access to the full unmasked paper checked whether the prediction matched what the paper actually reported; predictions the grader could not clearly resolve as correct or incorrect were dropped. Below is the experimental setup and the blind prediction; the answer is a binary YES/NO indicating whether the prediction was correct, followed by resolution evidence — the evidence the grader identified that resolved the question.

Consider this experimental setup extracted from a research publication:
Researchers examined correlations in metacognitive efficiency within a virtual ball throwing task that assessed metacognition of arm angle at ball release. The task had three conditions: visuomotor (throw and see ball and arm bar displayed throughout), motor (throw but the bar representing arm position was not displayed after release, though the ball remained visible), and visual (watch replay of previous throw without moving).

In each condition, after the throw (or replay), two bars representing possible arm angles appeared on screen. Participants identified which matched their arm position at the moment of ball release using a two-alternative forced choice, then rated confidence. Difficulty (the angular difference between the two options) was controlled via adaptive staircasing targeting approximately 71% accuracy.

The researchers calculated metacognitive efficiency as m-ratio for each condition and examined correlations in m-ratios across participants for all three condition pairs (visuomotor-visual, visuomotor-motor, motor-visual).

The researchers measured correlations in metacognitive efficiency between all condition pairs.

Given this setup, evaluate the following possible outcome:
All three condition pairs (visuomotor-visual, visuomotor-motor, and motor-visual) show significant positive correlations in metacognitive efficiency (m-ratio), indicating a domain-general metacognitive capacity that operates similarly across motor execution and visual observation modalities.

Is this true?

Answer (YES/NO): YES